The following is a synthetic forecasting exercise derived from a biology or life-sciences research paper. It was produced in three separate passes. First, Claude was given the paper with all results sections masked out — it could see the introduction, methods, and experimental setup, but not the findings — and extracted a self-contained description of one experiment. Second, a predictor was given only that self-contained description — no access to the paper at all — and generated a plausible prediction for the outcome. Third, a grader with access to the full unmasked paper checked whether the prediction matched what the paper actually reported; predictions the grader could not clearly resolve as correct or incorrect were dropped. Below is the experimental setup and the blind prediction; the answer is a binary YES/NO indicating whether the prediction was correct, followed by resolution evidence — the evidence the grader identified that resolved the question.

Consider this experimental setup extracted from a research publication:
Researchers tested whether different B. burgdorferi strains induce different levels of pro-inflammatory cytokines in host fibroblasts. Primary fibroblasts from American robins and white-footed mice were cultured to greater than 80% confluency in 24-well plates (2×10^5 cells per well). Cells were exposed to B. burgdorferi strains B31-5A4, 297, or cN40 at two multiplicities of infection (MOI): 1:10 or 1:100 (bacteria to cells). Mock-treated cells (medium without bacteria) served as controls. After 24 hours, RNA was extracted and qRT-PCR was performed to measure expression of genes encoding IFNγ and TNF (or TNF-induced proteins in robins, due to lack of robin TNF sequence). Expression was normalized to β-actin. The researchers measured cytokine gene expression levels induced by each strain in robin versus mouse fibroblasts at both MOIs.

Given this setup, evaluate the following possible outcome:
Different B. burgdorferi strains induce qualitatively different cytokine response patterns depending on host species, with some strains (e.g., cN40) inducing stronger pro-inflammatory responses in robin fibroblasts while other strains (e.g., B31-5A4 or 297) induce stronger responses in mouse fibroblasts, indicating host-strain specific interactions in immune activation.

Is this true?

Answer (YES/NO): NO